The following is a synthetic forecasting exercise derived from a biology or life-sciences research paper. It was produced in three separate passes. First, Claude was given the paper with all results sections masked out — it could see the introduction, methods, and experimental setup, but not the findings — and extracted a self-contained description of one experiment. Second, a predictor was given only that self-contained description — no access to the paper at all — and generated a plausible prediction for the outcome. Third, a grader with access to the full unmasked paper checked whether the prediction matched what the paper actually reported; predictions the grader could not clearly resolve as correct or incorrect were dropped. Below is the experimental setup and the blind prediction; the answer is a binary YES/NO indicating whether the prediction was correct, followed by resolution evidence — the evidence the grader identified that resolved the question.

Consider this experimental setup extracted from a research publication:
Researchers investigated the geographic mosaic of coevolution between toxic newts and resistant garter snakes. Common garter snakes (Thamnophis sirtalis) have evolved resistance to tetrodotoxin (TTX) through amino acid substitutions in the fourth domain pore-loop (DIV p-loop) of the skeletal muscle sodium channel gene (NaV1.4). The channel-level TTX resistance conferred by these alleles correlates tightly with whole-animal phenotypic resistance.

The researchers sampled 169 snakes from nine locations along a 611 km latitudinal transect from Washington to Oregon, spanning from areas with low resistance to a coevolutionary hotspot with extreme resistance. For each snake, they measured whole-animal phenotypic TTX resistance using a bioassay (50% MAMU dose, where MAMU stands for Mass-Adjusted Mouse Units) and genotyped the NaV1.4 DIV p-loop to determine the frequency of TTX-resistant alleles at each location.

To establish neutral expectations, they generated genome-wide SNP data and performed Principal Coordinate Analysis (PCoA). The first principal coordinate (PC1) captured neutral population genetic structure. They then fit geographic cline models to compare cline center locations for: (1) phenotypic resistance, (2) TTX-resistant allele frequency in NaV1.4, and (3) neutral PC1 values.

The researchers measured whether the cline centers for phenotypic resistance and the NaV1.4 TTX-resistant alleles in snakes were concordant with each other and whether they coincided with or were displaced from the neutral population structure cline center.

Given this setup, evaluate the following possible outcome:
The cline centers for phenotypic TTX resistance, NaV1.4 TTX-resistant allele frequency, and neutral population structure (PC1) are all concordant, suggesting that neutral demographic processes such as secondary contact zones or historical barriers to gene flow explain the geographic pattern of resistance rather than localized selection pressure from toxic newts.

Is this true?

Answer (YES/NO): NO